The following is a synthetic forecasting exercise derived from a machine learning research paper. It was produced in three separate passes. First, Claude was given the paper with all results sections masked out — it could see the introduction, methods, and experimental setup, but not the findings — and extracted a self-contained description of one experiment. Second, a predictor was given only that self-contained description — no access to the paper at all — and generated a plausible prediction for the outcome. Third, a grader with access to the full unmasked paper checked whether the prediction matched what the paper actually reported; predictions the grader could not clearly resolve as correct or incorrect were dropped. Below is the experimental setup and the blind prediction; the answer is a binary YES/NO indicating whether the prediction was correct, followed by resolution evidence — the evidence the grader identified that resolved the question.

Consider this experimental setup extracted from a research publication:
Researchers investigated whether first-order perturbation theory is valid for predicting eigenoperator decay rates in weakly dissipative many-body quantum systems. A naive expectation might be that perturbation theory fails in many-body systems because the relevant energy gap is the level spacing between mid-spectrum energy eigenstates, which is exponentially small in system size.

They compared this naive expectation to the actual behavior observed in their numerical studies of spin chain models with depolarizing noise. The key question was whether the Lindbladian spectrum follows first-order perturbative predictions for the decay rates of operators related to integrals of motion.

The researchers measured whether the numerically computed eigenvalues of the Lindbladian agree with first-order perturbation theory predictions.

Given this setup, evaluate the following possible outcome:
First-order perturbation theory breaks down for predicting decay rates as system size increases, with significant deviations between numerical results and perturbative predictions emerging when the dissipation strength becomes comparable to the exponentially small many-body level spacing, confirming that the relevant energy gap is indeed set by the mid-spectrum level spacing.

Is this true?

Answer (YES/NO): NO